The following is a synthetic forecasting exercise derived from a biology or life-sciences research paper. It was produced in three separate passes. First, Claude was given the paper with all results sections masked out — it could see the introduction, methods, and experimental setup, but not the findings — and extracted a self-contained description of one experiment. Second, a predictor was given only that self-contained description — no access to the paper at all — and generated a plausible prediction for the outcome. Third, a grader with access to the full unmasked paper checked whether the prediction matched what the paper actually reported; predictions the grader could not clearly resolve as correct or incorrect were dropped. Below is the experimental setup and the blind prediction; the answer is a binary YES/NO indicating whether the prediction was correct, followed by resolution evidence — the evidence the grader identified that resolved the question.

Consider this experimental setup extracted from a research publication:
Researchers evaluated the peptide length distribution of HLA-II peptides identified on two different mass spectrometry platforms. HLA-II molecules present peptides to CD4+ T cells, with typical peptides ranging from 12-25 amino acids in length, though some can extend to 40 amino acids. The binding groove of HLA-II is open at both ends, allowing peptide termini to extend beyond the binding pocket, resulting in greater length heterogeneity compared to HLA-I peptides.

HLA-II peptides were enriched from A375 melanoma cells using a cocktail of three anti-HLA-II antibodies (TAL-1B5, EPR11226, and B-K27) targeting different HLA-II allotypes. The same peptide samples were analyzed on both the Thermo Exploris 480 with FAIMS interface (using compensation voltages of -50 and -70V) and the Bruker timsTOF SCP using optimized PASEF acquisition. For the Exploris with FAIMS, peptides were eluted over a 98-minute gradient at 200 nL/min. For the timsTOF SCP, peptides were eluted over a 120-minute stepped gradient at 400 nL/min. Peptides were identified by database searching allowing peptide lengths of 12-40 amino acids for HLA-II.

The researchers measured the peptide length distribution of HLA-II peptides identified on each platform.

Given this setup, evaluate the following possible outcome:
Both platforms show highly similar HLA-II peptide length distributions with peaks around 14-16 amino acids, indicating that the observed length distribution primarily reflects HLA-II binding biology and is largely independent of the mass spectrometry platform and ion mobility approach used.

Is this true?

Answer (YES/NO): YES